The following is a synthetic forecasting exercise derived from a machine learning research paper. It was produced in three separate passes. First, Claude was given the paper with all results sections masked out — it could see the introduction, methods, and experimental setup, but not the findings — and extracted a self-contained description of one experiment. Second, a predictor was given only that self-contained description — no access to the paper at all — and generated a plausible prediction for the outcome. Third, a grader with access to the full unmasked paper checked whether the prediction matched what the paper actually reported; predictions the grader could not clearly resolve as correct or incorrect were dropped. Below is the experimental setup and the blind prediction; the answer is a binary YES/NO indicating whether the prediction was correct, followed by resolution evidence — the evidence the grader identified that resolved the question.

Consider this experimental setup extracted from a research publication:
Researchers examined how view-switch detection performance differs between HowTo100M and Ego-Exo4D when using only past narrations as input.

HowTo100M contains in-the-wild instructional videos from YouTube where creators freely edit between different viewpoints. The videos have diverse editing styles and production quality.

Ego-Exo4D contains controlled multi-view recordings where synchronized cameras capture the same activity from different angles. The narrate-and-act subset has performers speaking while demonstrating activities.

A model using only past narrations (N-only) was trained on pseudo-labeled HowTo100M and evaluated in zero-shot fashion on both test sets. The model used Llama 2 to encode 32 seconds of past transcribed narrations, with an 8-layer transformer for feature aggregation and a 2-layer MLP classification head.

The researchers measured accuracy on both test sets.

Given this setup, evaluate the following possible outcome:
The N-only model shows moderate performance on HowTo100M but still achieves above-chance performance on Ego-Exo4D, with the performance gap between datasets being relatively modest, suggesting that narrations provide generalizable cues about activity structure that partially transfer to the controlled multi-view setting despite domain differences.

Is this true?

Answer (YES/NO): NO